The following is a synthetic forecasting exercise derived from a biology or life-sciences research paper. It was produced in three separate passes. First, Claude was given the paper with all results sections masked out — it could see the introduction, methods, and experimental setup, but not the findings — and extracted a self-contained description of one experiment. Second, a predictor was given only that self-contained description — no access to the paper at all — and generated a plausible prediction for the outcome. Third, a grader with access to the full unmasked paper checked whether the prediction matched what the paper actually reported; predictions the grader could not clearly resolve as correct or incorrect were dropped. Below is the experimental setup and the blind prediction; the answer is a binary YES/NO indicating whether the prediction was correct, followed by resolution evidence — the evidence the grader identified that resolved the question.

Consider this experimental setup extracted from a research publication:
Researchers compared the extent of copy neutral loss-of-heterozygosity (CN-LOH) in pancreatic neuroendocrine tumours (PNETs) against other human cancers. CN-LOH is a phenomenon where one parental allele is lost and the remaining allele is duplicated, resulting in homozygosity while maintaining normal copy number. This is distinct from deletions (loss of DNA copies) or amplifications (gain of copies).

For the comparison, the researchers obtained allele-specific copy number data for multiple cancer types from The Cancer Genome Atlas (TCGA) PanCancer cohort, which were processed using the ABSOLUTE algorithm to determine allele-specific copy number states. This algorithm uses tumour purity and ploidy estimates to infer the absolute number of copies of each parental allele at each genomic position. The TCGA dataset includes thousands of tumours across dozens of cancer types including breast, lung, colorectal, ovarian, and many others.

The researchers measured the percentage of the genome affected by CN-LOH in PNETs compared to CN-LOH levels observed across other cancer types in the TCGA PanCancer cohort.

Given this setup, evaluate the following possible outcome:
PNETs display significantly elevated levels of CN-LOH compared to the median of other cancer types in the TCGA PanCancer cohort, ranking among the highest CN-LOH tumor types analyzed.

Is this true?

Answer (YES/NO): YES